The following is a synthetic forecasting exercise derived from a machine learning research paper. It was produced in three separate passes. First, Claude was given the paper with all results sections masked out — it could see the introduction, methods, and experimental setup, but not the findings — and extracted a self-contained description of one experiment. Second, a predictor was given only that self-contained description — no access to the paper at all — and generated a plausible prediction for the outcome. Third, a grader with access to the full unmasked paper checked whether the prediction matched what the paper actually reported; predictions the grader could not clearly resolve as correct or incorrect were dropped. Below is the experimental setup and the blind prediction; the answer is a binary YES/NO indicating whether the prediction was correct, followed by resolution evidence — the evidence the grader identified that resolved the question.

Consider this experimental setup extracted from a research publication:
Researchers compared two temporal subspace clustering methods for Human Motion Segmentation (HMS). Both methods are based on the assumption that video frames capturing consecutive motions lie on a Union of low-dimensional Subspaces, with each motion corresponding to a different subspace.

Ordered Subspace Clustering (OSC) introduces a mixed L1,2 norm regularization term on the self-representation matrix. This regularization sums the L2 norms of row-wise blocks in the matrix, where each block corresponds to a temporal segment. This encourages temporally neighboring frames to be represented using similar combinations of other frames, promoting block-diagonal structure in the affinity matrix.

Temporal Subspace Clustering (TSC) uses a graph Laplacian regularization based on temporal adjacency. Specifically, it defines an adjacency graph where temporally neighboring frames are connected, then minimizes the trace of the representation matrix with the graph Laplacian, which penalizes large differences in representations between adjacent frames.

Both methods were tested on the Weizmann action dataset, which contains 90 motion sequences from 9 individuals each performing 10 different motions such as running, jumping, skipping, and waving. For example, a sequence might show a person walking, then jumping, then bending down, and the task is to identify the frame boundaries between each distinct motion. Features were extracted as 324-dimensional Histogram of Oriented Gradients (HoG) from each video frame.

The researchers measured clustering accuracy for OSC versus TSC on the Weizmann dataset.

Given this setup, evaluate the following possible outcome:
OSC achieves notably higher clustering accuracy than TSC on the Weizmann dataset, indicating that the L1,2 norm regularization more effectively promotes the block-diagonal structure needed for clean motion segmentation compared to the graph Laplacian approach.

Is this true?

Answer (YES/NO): NO